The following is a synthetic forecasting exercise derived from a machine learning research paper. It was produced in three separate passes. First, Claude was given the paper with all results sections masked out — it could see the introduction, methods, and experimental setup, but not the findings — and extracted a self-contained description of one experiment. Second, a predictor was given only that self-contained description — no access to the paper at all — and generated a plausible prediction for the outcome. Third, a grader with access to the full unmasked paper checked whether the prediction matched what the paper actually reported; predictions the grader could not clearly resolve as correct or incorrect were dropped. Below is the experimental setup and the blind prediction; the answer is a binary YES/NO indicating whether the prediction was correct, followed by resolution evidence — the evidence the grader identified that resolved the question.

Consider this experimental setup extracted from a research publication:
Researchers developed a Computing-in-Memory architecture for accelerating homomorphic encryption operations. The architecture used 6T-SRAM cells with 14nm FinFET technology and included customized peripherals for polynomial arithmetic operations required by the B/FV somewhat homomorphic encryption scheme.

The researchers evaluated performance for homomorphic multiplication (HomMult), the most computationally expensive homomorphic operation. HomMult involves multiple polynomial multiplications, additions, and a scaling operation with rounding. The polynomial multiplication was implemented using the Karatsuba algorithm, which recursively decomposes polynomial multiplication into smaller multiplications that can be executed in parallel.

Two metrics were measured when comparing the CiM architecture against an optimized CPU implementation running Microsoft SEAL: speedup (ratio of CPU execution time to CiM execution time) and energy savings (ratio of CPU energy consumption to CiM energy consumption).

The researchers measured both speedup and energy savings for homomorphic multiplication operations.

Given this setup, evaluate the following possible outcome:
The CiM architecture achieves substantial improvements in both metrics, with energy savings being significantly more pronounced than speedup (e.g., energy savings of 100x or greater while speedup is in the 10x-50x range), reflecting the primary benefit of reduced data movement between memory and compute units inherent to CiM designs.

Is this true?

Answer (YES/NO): NO